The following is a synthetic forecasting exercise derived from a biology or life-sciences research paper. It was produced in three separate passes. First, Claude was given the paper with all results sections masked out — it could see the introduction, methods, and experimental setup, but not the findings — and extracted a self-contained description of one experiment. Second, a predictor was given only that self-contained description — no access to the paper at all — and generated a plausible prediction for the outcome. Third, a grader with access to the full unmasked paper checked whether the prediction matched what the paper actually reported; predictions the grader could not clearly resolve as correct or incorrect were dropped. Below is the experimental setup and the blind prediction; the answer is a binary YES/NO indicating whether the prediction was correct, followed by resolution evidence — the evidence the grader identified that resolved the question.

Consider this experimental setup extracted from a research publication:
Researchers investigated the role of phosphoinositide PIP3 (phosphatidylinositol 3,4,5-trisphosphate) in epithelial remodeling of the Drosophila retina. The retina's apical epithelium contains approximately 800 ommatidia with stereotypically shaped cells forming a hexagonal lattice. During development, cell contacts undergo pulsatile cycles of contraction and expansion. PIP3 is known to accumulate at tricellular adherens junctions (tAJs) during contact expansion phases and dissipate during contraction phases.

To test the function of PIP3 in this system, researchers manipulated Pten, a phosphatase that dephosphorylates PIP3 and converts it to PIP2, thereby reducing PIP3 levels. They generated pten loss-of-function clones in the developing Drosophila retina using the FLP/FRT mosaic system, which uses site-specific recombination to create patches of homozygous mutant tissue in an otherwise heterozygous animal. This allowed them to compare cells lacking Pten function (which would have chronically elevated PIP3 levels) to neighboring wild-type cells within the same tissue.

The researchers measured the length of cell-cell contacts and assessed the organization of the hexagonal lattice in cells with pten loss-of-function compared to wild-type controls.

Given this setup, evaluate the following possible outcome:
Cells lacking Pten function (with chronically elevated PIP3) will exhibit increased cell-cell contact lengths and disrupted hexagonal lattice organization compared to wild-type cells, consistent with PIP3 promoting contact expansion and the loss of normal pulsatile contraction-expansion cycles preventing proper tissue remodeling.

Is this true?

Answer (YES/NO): NO